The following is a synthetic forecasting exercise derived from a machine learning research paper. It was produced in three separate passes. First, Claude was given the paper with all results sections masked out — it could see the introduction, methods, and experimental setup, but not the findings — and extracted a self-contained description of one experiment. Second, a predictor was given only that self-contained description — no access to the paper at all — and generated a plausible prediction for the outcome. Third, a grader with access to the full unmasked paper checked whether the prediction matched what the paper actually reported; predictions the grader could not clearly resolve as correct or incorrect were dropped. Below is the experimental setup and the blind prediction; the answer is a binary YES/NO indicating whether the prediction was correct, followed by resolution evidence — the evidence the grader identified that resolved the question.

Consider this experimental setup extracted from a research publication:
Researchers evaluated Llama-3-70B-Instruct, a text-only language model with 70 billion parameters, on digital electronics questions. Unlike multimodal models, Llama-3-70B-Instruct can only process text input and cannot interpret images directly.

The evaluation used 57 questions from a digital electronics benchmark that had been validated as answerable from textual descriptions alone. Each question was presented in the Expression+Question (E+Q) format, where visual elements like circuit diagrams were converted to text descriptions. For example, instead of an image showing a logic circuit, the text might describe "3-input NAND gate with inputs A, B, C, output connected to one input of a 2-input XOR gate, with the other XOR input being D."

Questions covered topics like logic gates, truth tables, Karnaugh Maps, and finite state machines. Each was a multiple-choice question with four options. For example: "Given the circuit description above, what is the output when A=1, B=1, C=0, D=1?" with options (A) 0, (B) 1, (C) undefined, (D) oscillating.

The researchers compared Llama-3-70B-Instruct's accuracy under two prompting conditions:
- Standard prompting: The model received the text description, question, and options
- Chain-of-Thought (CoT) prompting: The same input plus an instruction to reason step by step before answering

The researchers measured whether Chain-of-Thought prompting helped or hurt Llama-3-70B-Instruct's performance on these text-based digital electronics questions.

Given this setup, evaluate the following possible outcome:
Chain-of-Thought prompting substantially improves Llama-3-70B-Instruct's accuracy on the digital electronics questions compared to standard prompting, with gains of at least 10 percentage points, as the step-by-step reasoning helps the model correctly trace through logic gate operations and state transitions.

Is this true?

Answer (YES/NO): YES